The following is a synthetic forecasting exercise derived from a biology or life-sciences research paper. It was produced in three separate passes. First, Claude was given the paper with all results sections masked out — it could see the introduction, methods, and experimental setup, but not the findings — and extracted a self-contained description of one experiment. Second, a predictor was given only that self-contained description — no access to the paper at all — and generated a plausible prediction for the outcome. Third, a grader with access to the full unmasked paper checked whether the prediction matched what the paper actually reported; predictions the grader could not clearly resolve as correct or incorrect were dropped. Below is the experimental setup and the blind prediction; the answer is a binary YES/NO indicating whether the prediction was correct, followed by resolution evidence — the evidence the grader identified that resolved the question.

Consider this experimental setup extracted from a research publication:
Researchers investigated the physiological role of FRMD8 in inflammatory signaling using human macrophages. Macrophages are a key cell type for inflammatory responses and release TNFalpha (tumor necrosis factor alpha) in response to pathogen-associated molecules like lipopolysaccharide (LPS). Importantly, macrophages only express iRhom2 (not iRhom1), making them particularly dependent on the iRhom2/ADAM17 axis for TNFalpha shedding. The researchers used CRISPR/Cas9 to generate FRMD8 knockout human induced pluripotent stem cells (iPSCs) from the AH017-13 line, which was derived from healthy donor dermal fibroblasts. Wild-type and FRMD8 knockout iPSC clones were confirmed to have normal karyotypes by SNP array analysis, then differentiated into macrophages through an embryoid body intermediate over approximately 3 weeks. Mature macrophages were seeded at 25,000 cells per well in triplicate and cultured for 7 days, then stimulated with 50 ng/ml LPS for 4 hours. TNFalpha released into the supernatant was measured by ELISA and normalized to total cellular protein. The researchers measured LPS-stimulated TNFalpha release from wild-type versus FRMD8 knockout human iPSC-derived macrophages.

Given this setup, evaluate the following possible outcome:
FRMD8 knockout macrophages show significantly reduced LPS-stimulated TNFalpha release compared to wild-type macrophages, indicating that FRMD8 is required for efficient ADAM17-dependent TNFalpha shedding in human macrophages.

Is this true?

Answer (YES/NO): YES